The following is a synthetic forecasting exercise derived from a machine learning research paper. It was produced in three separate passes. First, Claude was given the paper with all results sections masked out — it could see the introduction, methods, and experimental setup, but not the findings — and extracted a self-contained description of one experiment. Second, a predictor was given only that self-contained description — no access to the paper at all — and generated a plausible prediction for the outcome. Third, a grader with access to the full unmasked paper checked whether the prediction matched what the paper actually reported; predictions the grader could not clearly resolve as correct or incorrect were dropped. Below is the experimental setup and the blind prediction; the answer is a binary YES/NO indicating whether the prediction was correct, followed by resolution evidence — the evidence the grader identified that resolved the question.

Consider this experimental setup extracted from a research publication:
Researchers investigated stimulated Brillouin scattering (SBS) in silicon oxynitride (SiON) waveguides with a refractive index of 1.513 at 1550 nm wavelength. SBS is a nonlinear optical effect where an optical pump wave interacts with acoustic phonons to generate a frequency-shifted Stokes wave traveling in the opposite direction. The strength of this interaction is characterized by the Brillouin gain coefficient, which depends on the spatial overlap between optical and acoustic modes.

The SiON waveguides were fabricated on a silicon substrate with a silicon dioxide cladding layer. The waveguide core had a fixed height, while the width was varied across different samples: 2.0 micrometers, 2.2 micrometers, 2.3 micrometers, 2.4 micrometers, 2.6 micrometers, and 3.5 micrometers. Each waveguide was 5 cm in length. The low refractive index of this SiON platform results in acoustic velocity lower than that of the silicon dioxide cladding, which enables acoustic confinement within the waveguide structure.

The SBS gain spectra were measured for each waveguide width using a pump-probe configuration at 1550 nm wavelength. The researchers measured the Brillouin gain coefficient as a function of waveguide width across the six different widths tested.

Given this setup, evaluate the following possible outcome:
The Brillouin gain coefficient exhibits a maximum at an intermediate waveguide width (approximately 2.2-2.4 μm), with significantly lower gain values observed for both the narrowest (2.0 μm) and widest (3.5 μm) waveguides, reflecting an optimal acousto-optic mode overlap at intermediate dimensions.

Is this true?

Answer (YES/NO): NO